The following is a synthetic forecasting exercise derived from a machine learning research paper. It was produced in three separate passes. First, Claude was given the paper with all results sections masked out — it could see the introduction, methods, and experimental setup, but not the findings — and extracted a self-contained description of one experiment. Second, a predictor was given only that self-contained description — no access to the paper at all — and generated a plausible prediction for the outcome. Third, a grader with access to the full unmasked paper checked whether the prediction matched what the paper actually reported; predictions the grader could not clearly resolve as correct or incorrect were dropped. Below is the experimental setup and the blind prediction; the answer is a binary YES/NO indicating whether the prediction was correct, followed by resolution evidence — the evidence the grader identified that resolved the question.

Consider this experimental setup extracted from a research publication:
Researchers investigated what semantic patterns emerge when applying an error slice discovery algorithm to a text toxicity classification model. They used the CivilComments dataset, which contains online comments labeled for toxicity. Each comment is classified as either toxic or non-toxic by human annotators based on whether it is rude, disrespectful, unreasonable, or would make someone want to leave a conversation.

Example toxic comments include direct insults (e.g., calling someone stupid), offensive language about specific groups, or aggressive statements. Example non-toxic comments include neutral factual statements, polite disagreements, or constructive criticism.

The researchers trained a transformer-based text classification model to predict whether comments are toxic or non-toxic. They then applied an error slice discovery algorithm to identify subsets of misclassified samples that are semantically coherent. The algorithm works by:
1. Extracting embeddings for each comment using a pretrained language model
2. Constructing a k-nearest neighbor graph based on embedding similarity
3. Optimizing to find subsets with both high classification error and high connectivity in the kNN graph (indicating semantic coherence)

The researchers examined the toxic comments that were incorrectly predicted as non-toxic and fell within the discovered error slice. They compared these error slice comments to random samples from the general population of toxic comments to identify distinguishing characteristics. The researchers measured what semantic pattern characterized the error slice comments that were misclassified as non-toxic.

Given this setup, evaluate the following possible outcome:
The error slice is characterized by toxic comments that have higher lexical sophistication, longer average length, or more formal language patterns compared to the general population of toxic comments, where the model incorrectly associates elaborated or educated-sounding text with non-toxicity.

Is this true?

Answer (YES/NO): NO